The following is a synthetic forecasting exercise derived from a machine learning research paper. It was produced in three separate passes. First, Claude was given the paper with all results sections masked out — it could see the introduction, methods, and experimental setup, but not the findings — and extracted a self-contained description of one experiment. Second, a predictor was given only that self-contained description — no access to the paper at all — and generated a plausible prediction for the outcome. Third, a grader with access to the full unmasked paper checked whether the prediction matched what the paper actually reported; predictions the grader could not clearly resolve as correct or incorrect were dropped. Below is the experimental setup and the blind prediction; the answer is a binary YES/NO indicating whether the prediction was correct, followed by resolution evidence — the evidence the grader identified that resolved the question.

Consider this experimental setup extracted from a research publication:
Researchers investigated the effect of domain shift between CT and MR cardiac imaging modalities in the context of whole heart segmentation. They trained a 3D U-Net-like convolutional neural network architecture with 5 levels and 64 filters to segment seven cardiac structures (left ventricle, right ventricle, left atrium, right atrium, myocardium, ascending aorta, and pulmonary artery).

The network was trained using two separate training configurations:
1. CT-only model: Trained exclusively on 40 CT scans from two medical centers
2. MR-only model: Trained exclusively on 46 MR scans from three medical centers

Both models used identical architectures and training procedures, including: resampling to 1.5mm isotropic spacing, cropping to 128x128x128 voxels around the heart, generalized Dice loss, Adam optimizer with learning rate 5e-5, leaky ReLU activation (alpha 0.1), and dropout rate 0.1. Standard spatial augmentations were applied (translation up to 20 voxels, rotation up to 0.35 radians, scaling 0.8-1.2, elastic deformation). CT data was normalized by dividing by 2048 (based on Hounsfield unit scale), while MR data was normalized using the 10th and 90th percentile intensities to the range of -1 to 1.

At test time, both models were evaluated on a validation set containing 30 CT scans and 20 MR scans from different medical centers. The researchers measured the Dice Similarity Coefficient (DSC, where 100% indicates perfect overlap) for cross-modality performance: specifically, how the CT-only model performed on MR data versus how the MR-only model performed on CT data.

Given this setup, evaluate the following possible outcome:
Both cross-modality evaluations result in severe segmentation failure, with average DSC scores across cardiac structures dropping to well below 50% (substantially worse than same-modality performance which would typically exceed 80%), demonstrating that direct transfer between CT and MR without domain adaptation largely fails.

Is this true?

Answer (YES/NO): NO